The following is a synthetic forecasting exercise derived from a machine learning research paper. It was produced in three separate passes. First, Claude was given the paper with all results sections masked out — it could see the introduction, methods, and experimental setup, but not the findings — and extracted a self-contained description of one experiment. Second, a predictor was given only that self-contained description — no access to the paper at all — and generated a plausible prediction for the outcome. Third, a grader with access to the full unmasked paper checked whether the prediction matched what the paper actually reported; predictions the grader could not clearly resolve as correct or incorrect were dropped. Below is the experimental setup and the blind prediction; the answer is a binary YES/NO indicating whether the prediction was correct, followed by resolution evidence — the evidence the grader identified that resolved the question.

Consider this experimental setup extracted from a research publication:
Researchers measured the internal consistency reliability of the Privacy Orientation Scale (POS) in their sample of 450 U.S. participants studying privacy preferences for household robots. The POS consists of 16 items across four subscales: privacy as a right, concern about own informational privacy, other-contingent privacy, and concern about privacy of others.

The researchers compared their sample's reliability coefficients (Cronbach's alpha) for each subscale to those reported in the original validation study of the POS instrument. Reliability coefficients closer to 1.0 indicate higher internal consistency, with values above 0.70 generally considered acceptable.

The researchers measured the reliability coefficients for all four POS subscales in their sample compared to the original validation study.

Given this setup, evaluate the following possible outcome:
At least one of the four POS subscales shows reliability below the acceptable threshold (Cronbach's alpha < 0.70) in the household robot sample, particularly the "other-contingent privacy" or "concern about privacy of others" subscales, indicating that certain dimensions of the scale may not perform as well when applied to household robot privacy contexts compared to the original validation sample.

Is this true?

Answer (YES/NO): NO